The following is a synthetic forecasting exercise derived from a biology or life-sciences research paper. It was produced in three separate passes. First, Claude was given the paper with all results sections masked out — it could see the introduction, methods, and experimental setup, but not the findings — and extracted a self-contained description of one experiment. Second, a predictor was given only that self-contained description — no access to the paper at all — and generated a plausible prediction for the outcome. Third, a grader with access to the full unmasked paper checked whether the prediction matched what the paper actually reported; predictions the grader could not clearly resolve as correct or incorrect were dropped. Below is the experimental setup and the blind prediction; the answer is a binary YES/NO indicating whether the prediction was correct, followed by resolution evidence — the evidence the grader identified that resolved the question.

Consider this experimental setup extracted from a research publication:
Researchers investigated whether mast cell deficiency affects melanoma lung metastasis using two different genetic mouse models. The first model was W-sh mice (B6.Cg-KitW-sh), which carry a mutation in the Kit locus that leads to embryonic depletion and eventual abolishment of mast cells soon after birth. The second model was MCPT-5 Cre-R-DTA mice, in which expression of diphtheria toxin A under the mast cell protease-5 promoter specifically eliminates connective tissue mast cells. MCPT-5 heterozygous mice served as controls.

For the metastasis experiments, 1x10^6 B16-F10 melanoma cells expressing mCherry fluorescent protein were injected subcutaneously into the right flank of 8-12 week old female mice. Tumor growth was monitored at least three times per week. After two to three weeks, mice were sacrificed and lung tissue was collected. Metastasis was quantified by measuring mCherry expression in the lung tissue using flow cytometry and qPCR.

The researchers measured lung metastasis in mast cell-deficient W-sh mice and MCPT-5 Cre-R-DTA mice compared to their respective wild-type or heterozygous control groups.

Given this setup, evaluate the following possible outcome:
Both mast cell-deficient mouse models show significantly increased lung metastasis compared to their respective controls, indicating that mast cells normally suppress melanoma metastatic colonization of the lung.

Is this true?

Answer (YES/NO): NO